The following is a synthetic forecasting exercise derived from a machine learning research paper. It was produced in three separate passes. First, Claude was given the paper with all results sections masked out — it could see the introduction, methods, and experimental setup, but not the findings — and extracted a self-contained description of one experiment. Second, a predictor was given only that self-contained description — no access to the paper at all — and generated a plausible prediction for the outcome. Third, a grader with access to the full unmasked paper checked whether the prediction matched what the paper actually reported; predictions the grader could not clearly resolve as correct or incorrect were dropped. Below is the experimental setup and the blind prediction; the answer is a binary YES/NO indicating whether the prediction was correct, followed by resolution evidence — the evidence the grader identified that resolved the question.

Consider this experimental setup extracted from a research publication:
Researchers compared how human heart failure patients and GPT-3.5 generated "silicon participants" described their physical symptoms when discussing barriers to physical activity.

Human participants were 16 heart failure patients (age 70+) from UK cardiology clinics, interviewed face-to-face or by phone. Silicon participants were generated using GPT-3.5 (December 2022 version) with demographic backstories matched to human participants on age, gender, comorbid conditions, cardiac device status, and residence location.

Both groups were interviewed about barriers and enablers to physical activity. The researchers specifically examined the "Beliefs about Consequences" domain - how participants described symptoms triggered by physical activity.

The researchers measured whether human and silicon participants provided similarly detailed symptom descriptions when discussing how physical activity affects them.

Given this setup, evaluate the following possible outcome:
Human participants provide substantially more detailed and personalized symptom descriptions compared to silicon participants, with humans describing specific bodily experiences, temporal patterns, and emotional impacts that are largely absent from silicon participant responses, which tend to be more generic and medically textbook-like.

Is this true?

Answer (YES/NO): NO